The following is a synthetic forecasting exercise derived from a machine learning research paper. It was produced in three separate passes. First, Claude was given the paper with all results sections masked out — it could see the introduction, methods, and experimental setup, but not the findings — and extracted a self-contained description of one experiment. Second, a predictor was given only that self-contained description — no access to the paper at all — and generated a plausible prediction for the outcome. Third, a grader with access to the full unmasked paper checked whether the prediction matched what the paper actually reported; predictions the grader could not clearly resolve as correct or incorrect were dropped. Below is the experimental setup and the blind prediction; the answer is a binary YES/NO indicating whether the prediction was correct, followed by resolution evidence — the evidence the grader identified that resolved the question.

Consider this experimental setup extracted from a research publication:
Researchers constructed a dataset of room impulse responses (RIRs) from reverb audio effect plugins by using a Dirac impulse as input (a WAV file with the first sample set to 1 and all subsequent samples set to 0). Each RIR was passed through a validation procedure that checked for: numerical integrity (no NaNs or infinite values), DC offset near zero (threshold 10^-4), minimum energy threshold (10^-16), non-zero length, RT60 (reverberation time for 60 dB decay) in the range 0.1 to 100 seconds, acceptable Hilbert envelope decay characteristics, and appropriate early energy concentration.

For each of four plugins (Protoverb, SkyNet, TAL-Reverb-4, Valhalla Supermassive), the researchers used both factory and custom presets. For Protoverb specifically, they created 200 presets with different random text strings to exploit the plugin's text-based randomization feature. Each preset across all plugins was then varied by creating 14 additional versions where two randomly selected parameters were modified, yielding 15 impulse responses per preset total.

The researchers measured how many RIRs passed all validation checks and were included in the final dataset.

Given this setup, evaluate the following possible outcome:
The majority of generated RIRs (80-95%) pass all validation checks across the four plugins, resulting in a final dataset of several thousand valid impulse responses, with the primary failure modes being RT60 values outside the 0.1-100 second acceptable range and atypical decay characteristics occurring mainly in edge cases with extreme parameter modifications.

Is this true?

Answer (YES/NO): NO